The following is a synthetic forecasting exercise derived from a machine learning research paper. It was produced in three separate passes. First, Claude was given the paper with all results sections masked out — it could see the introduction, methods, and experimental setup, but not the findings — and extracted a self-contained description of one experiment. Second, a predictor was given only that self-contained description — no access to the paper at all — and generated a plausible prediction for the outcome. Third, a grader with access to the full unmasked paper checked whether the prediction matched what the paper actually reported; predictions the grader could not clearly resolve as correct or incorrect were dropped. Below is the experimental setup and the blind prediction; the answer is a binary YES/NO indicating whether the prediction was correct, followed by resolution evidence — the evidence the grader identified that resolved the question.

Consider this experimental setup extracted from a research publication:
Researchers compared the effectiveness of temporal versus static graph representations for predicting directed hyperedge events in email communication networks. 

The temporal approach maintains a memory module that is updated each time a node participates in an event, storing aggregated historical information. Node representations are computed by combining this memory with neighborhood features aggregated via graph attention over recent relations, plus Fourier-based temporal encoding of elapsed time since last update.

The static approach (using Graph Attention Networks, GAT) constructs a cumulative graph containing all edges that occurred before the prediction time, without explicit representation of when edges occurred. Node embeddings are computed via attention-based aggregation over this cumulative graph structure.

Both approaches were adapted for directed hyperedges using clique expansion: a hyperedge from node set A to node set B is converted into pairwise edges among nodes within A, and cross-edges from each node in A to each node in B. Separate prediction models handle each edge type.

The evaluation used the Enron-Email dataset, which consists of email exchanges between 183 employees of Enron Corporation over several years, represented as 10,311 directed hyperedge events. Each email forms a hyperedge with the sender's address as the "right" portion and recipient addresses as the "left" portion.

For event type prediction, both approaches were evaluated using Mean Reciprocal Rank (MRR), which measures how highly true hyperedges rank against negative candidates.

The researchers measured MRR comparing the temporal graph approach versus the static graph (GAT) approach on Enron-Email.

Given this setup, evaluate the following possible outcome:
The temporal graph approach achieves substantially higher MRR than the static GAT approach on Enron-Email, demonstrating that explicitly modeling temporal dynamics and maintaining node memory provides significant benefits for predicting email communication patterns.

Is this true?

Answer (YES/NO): NO